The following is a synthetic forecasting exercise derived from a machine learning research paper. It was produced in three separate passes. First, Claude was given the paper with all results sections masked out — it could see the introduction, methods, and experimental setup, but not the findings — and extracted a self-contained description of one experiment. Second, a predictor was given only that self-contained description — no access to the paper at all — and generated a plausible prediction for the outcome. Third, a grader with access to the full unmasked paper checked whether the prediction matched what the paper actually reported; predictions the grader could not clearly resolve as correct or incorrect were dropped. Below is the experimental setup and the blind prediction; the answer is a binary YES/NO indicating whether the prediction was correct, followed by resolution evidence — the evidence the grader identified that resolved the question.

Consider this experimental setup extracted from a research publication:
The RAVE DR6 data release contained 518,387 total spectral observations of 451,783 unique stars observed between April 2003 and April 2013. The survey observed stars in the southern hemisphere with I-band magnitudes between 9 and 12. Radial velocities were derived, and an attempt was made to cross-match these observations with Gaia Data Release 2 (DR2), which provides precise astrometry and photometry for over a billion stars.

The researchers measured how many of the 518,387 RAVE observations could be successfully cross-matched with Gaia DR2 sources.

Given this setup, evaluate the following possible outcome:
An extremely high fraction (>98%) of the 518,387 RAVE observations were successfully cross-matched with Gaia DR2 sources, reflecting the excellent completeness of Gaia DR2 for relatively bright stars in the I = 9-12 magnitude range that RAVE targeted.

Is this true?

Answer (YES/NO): YES